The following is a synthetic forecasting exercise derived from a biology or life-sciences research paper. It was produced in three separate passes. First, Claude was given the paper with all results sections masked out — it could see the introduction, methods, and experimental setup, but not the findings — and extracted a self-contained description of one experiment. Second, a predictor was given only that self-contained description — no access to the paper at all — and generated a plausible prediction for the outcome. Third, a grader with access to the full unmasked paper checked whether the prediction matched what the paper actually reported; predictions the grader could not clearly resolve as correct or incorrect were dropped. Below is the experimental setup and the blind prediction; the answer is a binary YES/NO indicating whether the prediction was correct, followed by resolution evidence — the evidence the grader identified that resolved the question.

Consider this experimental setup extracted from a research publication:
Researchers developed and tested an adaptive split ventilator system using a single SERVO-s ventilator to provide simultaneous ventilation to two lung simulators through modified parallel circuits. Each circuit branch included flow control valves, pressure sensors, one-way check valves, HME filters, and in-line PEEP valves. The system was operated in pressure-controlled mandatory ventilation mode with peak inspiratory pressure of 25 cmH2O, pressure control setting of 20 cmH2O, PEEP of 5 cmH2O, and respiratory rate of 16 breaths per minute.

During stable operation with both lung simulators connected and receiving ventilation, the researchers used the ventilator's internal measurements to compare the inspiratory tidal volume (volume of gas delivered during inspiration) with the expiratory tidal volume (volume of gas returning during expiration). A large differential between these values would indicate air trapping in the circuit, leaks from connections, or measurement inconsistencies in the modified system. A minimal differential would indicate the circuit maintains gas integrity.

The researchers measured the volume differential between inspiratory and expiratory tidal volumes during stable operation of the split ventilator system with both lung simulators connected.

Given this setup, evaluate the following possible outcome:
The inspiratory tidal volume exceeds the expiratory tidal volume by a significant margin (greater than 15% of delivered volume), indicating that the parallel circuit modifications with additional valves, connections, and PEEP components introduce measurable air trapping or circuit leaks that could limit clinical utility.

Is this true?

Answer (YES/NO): NO